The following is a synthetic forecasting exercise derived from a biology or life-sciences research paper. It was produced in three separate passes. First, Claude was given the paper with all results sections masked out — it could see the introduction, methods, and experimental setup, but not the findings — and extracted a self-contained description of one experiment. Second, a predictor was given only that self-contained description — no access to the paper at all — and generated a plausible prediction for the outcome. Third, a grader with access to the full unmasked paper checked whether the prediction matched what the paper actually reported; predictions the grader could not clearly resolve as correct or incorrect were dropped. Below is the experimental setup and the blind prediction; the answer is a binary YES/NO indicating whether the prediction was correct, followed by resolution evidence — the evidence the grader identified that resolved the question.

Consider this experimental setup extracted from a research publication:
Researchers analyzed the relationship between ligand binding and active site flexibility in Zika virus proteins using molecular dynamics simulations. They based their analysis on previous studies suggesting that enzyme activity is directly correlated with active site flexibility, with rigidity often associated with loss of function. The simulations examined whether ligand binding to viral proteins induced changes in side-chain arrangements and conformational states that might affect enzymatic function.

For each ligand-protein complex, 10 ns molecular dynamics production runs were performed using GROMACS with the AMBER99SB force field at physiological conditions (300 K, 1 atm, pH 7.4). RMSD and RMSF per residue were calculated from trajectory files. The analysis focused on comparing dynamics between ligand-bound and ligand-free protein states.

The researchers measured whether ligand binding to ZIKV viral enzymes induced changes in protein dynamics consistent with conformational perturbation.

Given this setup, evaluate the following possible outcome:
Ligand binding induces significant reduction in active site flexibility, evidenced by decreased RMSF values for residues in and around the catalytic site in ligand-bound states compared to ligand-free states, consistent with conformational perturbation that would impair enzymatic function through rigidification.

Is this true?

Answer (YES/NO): NO